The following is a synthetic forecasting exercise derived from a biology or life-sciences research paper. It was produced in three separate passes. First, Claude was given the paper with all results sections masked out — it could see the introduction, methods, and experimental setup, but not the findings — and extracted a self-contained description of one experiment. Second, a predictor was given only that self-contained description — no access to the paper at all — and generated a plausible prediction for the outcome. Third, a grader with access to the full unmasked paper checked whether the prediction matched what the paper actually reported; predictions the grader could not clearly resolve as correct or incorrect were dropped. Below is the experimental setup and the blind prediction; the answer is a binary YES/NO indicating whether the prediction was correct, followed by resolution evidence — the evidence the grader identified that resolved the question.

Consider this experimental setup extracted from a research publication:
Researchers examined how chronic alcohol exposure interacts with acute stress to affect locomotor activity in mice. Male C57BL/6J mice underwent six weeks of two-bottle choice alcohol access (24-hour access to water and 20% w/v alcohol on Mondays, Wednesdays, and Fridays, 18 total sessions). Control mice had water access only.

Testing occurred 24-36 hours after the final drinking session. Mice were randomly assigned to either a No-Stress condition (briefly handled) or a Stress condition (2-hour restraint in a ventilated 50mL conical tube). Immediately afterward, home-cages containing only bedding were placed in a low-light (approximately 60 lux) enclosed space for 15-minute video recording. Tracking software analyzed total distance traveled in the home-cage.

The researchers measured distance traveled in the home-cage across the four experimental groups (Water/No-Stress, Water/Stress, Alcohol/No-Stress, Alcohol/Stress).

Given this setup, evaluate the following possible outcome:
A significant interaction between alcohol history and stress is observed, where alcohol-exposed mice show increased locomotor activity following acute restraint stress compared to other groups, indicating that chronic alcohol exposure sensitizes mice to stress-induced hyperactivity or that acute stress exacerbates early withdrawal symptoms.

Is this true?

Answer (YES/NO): NO